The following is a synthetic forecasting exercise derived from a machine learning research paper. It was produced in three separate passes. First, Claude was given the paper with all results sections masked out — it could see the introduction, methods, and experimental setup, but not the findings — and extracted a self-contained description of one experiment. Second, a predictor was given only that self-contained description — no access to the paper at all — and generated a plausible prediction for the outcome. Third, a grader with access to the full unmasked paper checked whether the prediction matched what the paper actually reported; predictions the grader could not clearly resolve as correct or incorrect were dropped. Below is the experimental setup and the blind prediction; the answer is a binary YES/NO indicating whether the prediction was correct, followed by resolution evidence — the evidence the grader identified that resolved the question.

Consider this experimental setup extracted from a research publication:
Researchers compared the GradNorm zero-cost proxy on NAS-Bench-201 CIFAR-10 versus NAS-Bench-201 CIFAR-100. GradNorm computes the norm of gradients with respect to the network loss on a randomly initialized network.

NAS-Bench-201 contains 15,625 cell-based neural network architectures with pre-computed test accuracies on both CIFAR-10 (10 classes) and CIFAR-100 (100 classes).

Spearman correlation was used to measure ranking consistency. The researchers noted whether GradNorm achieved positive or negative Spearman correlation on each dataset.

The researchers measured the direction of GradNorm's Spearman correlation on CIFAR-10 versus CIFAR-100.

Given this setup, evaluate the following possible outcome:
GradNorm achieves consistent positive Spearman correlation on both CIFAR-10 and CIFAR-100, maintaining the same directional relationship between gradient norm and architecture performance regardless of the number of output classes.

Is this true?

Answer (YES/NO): NO